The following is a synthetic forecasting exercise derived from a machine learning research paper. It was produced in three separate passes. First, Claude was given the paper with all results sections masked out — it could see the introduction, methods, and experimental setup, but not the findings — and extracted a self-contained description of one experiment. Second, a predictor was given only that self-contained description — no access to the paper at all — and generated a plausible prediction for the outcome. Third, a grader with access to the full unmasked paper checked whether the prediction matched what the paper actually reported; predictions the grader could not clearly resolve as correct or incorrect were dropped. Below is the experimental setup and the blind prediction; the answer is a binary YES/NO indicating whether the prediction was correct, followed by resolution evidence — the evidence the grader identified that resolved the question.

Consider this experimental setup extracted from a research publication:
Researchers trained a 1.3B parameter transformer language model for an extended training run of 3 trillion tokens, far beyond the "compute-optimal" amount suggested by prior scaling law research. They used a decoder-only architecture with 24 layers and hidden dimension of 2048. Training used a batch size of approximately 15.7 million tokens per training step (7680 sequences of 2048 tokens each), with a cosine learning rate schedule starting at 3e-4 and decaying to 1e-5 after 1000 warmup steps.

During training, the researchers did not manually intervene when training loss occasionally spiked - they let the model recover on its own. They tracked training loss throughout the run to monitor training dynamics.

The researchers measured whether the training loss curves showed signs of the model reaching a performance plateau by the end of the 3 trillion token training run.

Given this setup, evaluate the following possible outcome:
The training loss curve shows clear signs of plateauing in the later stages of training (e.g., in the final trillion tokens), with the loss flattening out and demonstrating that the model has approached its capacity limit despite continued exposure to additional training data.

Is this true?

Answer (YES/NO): NO